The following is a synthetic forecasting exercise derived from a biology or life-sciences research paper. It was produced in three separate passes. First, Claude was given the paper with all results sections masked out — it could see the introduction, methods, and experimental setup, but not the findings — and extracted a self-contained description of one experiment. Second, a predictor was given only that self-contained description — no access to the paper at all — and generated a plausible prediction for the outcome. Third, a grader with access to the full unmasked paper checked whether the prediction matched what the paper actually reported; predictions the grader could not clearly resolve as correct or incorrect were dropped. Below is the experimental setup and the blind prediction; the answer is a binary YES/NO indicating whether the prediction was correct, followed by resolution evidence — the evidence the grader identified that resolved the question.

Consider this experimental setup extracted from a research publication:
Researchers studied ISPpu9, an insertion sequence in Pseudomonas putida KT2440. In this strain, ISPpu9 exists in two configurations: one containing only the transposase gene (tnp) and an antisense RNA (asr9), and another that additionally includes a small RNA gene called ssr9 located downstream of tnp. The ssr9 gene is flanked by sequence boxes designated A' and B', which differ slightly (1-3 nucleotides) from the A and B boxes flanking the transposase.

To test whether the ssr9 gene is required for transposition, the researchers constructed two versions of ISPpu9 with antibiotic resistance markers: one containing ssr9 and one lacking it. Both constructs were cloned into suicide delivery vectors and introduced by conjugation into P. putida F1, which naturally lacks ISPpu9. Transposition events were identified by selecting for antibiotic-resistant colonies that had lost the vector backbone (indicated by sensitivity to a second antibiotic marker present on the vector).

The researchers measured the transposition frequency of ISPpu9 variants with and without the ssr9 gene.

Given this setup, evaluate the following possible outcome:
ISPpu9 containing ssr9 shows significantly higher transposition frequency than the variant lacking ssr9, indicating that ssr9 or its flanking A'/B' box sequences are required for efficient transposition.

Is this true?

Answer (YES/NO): NO